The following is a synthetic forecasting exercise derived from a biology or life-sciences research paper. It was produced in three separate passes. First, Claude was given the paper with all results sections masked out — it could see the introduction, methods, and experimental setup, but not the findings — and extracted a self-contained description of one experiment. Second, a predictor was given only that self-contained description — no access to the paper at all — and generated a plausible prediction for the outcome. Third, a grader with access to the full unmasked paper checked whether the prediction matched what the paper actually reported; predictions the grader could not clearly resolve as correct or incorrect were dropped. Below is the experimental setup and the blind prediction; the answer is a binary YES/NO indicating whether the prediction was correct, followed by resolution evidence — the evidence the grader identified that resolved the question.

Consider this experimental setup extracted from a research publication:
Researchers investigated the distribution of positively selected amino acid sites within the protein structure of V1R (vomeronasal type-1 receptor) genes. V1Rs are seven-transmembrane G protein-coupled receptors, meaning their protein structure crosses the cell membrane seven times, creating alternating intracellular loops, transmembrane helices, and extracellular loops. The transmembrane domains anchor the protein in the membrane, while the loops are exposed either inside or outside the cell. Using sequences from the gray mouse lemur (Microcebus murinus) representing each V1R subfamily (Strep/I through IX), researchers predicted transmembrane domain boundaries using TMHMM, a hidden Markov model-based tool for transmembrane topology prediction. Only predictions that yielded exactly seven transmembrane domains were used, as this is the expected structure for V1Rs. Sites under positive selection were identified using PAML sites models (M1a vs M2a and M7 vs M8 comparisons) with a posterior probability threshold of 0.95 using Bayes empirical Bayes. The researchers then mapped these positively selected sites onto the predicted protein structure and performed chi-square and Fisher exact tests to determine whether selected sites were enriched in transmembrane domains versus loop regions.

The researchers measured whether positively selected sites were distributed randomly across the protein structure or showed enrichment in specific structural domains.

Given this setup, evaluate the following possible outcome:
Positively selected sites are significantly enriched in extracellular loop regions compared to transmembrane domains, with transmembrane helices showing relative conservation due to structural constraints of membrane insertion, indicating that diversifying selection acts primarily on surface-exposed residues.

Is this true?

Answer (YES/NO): NO